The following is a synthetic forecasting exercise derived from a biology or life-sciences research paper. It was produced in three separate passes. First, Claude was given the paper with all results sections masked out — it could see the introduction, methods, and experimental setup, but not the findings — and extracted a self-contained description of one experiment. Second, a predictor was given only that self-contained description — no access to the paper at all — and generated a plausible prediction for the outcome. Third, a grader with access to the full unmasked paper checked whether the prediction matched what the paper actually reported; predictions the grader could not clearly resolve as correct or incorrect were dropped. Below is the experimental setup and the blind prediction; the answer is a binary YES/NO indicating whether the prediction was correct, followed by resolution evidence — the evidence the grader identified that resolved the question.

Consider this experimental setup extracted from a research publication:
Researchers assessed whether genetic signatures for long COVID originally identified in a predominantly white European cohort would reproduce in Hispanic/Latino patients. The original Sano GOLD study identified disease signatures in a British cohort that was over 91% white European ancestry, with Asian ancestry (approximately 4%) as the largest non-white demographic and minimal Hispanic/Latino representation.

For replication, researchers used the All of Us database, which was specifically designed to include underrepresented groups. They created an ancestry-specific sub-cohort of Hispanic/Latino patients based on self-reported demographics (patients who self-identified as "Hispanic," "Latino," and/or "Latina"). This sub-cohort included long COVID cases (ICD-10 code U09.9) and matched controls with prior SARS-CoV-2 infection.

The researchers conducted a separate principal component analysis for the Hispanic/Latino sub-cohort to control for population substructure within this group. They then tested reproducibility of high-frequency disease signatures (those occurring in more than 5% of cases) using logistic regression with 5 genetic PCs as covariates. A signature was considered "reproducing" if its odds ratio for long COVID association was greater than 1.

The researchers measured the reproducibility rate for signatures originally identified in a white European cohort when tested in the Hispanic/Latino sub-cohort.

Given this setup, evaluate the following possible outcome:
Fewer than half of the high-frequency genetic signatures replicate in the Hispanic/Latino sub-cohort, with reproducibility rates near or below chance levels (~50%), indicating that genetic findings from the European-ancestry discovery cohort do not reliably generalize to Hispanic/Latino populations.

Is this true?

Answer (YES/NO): NO